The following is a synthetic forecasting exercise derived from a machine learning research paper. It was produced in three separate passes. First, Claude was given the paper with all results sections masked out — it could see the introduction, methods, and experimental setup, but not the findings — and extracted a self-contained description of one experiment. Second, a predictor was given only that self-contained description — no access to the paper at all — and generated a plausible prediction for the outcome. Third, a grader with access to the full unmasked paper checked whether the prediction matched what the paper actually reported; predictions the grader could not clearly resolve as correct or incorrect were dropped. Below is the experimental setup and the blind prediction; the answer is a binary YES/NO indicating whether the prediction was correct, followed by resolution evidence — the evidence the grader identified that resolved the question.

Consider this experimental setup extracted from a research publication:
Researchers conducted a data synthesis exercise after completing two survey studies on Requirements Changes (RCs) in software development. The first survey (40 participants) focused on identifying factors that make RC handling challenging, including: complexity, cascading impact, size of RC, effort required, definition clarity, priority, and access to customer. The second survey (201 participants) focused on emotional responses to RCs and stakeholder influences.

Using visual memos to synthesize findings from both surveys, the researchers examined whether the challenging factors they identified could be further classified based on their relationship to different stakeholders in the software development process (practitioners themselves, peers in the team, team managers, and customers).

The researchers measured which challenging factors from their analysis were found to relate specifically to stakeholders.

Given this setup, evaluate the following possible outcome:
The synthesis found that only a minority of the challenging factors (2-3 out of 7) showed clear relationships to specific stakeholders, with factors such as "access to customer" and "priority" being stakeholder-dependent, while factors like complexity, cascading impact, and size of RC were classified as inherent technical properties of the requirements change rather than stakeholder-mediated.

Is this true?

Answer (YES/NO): NO